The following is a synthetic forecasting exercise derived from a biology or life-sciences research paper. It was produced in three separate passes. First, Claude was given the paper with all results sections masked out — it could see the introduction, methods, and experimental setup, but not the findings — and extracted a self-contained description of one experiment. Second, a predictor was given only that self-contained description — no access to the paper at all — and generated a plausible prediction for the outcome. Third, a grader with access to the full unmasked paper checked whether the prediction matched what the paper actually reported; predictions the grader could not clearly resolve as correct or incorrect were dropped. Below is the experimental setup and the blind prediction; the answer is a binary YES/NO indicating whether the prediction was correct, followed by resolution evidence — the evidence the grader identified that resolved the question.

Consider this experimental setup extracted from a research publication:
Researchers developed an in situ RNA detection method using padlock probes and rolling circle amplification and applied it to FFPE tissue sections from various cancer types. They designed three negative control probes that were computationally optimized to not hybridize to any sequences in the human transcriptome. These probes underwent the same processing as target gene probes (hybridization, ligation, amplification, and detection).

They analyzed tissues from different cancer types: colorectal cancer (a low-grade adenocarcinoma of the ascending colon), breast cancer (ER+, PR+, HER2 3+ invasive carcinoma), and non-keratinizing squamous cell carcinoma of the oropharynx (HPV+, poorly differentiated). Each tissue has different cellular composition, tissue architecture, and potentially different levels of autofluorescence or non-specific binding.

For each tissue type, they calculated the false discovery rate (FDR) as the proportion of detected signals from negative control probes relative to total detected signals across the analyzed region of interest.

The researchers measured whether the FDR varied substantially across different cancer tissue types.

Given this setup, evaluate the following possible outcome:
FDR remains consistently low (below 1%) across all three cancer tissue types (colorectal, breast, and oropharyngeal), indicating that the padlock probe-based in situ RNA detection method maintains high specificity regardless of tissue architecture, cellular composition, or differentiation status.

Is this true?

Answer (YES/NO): YES